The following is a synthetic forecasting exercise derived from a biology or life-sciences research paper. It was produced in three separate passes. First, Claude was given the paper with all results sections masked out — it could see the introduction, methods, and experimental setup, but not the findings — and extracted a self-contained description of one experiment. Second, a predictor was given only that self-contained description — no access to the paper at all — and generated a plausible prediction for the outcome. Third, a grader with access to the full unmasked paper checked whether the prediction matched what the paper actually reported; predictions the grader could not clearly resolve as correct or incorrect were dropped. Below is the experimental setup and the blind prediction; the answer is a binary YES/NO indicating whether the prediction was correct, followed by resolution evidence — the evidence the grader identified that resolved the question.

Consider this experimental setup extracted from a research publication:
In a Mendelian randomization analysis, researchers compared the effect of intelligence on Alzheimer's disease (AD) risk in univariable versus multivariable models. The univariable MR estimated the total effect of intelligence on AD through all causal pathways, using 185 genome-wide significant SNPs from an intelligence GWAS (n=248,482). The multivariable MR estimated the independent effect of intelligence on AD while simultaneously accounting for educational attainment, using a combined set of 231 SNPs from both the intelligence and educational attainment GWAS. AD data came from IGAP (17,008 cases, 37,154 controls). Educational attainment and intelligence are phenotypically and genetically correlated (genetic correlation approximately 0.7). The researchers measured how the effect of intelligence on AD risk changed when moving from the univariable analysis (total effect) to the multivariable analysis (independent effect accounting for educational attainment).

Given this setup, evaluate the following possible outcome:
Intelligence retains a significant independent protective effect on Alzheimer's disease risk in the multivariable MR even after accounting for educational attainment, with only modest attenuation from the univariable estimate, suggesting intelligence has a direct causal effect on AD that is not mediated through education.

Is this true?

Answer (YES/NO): NO